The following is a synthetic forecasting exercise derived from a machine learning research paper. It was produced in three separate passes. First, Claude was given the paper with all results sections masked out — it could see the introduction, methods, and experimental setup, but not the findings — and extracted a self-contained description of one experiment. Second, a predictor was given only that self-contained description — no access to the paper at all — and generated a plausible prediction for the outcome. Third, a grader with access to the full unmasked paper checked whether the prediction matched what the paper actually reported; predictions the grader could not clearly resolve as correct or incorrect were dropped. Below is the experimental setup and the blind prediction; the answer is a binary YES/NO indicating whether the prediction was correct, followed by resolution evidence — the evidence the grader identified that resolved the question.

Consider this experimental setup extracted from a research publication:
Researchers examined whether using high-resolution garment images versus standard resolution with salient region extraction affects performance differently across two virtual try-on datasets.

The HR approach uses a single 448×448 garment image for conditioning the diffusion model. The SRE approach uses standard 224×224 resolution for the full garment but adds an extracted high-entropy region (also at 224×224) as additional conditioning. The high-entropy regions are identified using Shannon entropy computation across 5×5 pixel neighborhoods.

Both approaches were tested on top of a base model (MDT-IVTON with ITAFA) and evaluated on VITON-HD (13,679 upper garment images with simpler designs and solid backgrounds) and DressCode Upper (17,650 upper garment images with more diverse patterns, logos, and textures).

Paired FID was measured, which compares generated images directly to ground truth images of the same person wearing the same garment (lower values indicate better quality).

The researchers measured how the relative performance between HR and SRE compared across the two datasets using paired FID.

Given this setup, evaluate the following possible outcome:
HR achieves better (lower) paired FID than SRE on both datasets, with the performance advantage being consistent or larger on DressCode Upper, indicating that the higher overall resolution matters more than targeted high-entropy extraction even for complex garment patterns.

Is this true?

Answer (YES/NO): NO